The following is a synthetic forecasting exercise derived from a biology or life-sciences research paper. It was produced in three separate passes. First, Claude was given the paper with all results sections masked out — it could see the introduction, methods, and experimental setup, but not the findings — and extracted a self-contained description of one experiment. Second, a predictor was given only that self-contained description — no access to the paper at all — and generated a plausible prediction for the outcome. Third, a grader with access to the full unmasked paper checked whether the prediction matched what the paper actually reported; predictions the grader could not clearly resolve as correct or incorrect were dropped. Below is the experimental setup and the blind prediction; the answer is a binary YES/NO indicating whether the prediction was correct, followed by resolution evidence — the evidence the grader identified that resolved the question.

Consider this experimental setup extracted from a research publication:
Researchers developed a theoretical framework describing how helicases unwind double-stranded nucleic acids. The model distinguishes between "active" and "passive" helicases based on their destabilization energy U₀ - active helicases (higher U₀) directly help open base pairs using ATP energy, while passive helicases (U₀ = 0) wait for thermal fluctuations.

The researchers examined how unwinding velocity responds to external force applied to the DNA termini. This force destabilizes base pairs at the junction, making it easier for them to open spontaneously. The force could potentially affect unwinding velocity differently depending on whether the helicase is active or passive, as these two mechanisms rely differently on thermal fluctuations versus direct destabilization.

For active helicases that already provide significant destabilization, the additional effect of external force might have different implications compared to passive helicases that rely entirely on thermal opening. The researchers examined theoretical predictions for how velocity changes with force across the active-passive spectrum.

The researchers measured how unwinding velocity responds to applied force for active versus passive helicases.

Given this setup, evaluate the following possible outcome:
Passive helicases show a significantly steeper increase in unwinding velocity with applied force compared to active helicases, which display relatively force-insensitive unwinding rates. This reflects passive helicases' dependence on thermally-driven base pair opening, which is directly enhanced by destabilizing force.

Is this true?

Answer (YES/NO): YES